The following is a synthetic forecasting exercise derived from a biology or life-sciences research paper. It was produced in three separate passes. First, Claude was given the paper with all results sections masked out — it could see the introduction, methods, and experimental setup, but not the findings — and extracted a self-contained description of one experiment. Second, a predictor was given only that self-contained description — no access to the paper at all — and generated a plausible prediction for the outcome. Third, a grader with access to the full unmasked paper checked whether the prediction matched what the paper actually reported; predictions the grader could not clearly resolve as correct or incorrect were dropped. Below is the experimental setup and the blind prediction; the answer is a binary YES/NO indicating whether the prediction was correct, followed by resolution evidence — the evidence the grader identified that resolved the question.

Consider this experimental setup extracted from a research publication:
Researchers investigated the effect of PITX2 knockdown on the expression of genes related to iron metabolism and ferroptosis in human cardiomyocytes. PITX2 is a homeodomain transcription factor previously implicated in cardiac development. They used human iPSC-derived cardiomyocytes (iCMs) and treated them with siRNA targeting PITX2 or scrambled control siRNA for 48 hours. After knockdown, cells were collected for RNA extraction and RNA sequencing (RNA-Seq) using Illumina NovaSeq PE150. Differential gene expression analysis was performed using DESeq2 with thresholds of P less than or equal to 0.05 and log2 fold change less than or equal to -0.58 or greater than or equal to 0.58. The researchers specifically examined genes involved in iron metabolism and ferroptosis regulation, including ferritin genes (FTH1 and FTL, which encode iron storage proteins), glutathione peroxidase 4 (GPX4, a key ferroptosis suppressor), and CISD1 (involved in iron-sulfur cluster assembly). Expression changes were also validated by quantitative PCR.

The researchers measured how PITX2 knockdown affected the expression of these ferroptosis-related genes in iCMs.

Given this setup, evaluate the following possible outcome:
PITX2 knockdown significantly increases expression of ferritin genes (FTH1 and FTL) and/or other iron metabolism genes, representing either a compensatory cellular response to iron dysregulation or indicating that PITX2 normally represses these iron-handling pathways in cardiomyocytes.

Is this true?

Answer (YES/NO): NO